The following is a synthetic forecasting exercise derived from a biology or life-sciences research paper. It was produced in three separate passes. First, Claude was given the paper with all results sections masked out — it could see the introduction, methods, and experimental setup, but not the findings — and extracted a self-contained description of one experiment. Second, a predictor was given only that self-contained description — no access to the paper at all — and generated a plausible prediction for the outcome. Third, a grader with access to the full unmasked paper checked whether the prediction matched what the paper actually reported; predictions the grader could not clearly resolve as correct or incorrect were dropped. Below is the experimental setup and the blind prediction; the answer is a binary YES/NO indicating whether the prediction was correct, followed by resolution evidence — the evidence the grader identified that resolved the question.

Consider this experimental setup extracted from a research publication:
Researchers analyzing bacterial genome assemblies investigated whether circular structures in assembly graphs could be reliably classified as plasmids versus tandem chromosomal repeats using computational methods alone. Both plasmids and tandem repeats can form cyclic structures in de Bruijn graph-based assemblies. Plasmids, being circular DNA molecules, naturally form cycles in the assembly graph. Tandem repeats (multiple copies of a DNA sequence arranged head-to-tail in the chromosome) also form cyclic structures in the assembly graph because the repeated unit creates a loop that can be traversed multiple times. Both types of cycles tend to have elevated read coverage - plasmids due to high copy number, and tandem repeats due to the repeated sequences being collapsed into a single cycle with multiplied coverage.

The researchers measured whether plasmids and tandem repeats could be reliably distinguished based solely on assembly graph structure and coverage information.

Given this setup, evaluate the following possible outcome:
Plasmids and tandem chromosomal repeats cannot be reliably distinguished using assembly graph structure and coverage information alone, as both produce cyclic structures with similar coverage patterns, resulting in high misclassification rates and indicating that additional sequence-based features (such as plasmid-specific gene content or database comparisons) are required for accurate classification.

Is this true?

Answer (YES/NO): YES